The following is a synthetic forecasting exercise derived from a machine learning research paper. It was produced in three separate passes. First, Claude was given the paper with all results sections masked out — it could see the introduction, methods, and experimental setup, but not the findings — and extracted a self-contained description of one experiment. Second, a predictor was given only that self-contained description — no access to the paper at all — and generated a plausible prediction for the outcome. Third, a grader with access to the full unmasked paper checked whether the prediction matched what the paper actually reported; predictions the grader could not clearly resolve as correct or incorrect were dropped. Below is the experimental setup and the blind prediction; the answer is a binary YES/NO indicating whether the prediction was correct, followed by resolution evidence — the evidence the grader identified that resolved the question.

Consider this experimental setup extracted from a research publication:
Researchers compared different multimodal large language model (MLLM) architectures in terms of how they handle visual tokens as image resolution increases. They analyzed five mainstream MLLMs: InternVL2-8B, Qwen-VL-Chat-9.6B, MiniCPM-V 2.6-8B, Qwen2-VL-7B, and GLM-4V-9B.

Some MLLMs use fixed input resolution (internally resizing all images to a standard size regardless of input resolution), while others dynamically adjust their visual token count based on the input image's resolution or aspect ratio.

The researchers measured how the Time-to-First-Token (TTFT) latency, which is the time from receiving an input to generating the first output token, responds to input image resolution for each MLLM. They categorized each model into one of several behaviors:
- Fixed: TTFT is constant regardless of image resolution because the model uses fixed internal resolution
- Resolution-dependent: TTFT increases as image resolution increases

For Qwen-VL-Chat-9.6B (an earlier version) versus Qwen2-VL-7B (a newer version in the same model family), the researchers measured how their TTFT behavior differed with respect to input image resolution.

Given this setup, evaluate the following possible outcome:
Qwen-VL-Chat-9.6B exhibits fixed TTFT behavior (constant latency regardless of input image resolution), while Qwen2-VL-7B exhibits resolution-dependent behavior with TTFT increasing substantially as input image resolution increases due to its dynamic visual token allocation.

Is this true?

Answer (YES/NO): YES